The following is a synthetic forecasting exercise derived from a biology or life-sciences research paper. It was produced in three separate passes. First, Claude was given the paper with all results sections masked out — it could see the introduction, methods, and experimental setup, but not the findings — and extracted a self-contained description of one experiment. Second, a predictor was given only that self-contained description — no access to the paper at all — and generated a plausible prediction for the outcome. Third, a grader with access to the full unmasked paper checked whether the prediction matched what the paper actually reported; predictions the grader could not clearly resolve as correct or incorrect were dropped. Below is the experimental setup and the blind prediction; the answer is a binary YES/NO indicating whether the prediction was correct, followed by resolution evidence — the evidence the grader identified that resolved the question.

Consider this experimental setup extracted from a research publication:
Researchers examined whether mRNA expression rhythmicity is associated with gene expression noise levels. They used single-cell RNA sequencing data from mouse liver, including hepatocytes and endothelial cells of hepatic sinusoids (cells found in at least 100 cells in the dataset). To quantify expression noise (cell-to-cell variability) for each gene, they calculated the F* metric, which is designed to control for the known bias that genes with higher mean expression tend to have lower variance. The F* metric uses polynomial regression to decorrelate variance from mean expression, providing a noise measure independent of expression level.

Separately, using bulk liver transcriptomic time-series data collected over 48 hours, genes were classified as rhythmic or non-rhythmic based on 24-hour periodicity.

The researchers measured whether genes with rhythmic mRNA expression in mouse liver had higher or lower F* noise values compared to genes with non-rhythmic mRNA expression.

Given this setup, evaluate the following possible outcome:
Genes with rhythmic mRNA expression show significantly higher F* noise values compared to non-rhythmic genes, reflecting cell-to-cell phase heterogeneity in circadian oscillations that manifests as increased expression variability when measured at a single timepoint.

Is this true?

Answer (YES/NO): NO